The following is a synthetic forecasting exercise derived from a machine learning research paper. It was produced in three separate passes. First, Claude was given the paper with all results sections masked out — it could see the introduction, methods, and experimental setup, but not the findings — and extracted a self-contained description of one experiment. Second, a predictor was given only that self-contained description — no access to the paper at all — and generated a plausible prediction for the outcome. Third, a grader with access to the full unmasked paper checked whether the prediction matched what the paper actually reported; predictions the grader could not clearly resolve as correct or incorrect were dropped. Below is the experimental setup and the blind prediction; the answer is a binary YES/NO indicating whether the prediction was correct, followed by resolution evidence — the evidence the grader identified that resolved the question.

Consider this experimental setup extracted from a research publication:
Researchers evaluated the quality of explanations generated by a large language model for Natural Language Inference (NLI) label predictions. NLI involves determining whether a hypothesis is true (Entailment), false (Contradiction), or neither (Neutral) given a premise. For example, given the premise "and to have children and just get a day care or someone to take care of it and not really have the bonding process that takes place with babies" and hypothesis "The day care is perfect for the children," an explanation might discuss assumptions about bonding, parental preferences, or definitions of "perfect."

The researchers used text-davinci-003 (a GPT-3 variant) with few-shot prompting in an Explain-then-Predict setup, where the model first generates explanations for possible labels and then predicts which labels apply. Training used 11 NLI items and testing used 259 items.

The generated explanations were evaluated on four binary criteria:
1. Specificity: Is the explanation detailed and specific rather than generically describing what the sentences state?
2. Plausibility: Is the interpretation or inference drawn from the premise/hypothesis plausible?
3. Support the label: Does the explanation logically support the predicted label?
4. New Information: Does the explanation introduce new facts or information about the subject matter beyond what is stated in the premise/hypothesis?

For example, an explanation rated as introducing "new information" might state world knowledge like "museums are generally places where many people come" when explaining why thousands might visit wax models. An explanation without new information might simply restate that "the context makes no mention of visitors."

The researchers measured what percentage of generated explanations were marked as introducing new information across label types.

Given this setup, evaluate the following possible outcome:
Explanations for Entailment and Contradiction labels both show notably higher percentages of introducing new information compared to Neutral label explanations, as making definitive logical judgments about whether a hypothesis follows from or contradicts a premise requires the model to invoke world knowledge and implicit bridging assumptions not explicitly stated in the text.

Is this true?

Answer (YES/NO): NO